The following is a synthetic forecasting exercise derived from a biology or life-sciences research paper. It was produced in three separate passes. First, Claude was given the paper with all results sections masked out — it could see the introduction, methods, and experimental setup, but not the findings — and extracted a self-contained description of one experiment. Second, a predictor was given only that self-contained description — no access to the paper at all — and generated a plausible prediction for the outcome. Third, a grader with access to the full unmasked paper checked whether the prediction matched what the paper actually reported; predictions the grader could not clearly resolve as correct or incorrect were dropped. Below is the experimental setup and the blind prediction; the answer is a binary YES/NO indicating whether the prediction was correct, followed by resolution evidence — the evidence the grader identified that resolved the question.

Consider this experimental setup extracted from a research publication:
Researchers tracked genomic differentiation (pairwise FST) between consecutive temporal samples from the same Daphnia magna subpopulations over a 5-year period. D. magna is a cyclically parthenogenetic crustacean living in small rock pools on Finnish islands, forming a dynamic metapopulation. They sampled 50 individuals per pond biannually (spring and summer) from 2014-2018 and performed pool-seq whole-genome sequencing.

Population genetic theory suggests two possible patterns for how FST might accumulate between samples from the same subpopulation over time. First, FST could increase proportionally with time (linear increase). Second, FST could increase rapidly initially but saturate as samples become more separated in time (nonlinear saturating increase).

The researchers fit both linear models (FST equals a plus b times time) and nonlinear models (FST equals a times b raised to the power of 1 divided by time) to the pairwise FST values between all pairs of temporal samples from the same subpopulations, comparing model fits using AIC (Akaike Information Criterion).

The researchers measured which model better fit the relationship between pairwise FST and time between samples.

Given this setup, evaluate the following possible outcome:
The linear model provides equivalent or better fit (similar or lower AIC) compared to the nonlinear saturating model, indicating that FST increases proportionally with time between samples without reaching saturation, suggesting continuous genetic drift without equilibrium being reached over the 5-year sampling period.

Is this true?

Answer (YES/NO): NO